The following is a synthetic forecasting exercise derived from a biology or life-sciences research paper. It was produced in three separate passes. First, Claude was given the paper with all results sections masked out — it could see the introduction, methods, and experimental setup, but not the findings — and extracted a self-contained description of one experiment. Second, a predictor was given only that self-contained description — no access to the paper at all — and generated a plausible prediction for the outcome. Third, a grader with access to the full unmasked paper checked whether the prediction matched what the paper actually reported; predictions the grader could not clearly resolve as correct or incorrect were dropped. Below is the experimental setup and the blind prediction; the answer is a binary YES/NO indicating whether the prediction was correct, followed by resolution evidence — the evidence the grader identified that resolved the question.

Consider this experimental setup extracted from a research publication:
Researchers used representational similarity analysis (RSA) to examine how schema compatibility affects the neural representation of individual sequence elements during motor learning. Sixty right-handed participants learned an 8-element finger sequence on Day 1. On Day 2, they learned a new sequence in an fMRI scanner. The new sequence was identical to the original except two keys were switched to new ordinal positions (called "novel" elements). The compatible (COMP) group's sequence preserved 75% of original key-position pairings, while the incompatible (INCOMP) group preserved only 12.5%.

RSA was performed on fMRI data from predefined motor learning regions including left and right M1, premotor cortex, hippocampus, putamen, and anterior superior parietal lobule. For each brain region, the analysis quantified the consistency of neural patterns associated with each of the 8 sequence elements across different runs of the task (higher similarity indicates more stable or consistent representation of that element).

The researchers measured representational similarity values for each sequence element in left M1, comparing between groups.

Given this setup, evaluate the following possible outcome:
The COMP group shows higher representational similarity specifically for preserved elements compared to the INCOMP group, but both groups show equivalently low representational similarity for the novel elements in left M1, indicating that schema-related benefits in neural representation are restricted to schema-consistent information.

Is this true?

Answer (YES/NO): NO